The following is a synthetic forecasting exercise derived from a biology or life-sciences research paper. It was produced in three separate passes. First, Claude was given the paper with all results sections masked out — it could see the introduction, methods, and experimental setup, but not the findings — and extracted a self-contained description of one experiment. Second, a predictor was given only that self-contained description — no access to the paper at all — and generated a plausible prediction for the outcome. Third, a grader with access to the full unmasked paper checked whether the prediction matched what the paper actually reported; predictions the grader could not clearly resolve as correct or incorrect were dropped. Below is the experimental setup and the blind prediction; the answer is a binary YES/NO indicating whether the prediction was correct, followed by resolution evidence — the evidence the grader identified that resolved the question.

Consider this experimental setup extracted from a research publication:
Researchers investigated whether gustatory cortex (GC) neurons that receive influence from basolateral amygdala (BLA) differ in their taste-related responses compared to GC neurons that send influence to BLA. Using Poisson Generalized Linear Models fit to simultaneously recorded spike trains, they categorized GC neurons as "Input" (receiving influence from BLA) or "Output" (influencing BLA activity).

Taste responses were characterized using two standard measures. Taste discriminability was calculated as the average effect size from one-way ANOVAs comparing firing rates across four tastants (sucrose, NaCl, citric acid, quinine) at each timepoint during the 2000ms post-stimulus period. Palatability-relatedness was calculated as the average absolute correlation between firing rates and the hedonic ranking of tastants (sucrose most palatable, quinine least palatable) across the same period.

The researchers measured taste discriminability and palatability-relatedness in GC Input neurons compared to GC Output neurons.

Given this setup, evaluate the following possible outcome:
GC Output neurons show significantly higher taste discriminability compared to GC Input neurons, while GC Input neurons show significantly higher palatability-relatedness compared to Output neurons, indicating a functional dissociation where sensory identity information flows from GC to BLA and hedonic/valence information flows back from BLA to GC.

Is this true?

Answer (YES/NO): NO